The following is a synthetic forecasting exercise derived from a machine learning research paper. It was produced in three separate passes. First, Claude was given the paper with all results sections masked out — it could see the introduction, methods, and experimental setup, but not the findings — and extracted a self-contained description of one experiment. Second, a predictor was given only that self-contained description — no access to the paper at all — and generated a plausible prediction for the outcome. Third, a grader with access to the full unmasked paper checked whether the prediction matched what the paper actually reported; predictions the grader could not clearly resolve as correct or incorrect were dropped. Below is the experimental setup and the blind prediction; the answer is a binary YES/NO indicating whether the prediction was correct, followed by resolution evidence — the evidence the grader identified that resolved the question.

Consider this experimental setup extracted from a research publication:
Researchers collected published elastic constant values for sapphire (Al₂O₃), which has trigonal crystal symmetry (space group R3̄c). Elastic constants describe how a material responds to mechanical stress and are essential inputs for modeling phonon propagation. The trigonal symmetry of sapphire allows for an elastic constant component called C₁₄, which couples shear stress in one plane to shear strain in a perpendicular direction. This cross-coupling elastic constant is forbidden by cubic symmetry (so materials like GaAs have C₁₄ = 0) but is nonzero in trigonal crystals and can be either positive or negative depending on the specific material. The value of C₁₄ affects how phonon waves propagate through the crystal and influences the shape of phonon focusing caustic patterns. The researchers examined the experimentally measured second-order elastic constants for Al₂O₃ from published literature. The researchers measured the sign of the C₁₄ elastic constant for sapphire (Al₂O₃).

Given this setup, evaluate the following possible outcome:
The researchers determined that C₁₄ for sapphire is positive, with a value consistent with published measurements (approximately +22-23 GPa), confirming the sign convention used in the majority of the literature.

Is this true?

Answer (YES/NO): NO